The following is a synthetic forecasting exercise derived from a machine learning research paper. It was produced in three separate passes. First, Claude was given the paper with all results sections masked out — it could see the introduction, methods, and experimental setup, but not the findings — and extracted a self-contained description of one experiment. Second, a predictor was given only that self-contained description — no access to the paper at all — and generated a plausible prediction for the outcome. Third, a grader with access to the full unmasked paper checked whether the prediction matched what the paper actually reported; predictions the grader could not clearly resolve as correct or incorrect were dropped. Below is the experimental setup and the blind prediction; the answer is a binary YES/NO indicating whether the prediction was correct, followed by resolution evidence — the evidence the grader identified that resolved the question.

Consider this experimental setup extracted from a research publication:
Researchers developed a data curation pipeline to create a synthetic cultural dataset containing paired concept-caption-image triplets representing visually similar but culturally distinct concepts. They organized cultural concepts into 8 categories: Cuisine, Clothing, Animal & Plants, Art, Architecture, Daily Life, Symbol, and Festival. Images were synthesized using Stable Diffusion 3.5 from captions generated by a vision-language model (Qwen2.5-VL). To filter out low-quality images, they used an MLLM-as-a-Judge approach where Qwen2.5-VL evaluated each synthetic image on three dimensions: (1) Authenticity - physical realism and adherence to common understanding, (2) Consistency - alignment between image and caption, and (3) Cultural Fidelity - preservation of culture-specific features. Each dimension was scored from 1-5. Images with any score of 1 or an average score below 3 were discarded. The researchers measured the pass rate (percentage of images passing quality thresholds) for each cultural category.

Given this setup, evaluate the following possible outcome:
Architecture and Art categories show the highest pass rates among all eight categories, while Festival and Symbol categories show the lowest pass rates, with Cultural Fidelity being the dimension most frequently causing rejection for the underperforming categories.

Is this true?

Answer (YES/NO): NO